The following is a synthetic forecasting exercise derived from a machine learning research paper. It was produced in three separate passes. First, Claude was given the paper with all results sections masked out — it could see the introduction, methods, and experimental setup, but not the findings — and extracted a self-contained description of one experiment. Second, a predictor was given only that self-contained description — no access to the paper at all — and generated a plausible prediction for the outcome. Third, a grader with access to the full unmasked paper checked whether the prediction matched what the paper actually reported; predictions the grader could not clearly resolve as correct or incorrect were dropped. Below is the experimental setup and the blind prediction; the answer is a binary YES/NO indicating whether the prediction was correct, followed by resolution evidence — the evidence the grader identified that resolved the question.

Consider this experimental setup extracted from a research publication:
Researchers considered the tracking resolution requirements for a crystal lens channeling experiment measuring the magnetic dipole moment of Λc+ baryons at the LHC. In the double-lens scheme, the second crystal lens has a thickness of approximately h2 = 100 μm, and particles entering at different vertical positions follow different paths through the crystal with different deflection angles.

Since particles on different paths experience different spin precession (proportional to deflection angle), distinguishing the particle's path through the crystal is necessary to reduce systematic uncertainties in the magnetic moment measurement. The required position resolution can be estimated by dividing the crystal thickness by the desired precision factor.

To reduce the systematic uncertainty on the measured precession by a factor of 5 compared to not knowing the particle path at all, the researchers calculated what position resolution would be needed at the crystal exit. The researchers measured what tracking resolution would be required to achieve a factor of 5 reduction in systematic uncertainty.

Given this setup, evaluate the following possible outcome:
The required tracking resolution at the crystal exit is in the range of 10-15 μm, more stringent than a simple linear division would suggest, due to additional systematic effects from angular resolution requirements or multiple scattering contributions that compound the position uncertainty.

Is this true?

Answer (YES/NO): NO